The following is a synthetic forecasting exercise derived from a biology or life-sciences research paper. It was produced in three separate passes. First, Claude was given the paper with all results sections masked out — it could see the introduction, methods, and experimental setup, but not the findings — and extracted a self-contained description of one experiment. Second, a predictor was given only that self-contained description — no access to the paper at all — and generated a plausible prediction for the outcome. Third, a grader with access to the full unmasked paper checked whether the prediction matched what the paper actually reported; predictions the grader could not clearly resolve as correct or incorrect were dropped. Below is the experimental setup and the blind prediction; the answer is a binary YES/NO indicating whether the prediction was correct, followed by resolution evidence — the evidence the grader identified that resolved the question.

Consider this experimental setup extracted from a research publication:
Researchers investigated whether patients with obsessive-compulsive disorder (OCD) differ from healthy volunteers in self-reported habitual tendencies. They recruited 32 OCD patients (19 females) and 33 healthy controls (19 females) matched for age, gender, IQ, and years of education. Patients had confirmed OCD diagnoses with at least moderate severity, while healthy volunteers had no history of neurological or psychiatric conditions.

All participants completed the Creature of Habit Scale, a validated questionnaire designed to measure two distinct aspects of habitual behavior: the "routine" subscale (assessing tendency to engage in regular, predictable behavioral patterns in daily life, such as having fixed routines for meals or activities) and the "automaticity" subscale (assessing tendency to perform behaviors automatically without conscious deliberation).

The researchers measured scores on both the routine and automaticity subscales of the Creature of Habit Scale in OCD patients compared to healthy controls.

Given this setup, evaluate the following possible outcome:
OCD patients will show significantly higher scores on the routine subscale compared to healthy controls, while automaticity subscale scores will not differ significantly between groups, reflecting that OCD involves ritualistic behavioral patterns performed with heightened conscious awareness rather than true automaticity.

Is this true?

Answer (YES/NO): NO